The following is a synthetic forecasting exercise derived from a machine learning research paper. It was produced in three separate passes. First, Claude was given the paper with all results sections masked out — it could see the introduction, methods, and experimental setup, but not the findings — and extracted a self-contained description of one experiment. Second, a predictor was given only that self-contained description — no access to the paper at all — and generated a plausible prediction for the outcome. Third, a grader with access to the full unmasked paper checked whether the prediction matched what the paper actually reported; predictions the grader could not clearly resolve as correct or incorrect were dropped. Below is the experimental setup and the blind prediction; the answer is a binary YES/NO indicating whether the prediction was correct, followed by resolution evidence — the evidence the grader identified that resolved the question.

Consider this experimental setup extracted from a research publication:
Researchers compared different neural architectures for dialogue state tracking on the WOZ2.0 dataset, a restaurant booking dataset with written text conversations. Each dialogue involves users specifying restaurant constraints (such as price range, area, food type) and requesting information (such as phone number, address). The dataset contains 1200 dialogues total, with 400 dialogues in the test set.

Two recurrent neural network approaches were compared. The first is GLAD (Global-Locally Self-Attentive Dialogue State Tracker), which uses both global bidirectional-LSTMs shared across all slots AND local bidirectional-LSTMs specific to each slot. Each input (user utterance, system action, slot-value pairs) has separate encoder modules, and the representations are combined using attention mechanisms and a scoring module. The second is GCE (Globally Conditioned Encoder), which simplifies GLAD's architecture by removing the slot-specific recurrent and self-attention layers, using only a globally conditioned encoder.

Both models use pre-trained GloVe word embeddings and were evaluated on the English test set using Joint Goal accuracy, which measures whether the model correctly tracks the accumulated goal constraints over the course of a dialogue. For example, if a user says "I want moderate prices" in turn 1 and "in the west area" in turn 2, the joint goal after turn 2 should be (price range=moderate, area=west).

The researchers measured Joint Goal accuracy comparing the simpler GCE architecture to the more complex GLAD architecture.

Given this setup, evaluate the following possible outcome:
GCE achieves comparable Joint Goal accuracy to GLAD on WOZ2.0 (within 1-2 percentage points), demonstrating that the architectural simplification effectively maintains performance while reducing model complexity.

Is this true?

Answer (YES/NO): YES